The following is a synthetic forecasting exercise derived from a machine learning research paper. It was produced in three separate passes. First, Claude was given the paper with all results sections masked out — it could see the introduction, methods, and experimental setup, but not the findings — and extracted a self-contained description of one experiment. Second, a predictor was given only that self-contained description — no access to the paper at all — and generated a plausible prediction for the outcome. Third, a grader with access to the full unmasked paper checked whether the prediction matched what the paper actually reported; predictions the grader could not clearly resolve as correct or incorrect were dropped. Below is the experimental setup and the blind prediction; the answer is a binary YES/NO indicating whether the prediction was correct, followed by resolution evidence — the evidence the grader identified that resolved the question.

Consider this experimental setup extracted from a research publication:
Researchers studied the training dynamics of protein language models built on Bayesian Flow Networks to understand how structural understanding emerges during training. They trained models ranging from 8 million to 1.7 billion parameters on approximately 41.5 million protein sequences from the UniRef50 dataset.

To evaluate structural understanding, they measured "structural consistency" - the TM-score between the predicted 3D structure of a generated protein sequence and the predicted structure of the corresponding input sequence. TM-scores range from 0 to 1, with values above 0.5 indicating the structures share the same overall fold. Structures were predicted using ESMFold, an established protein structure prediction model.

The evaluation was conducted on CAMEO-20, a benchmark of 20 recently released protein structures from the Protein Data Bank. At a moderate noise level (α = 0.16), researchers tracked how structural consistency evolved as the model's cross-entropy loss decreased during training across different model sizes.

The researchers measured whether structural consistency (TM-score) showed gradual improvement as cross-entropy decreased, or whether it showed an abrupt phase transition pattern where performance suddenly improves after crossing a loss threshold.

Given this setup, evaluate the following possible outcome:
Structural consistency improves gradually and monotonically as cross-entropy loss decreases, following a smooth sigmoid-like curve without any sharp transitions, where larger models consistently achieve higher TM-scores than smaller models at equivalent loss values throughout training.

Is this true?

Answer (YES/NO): NO